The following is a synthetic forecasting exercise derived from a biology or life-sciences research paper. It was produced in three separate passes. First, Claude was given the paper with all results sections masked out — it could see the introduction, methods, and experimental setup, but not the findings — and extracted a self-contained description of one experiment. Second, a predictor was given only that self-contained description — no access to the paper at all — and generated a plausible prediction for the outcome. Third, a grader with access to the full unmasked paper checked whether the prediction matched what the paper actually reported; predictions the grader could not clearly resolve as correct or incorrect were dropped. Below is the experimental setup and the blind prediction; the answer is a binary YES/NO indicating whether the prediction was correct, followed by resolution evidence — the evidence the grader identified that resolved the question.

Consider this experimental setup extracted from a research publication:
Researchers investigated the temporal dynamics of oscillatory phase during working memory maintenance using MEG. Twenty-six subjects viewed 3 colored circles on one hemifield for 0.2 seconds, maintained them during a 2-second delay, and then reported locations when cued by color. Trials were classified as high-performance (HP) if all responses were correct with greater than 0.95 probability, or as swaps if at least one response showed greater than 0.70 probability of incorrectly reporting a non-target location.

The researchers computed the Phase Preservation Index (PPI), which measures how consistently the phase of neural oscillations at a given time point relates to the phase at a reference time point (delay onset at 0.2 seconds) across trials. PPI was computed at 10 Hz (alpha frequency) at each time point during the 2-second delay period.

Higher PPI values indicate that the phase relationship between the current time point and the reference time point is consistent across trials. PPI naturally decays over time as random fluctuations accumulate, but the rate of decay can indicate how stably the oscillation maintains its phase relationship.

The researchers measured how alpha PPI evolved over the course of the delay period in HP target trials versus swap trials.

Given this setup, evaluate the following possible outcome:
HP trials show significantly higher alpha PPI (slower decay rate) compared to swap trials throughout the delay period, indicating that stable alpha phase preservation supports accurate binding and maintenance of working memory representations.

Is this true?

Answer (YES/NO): NO